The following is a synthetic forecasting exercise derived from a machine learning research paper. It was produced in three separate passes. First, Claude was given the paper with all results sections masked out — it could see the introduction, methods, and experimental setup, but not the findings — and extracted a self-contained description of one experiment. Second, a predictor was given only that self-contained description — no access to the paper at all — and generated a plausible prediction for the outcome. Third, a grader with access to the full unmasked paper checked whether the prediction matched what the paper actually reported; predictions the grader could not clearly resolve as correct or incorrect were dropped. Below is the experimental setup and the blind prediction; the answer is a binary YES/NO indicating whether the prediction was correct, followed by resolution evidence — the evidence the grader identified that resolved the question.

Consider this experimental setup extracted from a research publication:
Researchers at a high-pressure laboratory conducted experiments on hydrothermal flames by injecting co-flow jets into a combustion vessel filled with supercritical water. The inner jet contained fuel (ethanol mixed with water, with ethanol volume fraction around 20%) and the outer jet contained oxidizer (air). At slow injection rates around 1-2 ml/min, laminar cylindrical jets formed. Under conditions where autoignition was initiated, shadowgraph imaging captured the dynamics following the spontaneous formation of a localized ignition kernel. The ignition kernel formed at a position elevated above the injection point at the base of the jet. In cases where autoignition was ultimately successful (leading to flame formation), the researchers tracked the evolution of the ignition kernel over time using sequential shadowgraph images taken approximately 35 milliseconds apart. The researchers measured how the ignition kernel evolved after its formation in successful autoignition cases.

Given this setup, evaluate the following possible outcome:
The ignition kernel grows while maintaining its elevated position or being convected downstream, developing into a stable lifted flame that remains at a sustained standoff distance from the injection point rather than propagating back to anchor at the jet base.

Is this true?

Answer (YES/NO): NO